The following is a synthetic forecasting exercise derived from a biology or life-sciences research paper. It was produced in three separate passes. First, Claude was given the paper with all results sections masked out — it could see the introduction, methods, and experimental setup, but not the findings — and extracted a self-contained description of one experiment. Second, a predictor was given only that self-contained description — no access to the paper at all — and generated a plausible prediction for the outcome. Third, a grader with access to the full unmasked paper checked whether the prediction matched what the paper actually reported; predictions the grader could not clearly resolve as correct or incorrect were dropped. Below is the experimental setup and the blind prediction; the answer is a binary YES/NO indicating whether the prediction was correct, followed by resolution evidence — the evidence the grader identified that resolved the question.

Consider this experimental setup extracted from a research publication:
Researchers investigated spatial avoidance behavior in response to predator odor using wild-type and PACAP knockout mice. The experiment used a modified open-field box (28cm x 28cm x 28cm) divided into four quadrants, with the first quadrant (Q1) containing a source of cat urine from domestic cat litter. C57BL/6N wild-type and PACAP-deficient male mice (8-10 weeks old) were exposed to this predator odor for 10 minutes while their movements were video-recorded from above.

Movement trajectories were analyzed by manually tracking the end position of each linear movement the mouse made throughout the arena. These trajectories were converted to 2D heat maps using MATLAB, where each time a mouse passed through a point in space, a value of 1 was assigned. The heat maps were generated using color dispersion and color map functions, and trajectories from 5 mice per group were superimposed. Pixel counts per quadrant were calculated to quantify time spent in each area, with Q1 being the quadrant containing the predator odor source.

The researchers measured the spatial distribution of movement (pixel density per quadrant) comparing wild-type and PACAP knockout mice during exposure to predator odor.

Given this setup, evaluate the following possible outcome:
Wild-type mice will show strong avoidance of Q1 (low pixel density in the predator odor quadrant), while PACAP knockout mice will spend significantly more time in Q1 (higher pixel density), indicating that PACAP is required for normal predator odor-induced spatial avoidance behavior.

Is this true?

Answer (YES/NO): YES